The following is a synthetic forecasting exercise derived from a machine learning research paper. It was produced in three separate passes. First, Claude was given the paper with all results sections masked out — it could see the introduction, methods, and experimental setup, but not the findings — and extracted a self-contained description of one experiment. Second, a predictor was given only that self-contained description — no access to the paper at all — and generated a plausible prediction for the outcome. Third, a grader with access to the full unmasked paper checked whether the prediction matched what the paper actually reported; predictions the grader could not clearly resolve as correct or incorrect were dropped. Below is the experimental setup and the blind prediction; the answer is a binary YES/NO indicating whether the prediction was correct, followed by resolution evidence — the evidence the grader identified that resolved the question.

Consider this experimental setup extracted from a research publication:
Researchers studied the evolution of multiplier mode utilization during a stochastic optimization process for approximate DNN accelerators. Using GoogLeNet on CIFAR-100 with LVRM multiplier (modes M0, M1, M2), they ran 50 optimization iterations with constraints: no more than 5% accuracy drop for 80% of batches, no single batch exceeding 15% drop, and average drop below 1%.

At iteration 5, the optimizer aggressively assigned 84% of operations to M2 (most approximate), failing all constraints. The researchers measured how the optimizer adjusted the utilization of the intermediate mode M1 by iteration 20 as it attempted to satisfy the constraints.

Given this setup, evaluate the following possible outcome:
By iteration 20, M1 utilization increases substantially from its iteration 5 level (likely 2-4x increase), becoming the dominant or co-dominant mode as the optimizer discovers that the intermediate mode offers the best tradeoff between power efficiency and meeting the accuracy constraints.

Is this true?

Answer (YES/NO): YES